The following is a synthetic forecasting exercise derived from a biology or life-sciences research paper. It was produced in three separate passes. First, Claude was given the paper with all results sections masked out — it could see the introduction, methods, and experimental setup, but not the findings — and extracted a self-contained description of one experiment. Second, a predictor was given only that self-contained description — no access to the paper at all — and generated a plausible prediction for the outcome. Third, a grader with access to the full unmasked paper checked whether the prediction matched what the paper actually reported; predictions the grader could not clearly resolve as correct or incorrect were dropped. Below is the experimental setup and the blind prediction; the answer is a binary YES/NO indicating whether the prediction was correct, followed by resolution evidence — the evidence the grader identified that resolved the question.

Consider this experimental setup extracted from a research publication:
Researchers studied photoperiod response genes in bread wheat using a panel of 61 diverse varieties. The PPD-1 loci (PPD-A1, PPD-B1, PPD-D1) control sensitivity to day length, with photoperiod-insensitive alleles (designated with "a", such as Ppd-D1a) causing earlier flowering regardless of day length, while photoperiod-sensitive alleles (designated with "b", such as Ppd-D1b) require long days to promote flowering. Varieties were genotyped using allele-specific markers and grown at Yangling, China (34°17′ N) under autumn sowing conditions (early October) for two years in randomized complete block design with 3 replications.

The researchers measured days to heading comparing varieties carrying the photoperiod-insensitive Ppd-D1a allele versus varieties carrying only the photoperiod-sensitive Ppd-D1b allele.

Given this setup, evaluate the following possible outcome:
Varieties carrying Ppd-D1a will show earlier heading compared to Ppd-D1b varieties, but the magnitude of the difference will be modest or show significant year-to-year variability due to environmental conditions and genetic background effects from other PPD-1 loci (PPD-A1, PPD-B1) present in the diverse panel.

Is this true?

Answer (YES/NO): NO